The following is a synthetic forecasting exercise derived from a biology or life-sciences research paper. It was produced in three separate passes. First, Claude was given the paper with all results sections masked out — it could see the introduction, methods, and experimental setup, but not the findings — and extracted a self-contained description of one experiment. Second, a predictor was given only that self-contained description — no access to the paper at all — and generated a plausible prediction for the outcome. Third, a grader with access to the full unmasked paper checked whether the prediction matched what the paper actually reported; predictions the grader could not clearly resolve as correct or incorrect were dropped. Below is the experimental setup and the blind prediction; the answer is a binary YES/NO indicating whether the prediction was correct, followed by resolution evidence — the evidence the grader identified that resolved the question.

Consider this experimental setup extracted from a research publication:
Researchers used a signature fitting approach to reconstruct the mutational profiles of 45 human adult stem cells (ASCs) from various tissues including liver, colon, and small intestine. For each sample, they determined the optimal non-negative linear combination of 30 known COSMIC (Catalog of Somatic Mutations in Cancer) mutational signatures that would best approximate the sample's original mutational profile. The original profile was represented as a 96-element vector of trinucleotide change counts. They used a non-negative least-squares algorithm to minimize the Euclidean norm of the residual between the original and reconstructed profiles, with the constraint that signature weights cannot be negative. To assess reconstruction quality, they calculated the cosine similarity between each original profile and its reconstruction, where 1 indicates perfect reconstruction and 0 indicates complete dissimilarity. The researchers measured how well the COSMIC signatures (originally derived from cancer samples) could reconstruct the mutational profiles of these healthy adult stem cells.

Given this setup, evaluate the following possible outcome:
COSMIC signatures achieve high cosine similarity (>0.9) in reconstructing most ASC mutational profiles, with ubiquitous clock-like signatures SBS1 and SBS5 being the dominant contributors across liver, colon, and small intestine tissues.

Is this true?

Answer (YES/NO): NO